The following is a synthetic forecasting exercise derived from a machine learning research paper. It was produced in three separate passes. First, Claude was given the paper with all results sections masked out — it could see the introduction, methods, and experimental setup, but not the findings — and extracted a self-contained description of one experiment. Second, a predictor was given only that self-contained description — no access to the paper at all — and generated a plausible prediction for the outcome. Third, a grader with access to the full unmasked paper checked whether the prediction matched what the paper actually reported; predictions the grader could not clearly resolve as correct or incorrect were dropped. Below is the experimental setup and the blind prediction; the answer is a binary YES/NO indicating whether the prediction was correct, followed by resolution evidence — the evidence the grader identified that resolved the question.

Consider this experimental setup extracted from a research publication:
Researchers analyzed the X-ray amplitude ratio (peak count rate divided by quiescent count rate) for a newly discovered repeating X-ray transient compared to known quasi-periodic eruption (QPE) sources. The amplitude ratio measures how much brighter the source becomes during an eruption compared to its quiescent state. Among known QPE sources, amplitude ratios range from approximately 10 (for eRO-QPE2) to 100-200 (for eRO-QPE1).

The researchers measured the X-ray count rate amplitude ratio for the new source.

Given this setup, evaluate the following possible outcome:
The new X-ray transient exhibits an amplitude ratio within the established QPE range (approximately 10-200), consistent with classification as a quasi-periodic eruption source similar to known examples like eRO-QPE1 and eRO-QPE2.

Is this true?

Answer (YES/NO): YES